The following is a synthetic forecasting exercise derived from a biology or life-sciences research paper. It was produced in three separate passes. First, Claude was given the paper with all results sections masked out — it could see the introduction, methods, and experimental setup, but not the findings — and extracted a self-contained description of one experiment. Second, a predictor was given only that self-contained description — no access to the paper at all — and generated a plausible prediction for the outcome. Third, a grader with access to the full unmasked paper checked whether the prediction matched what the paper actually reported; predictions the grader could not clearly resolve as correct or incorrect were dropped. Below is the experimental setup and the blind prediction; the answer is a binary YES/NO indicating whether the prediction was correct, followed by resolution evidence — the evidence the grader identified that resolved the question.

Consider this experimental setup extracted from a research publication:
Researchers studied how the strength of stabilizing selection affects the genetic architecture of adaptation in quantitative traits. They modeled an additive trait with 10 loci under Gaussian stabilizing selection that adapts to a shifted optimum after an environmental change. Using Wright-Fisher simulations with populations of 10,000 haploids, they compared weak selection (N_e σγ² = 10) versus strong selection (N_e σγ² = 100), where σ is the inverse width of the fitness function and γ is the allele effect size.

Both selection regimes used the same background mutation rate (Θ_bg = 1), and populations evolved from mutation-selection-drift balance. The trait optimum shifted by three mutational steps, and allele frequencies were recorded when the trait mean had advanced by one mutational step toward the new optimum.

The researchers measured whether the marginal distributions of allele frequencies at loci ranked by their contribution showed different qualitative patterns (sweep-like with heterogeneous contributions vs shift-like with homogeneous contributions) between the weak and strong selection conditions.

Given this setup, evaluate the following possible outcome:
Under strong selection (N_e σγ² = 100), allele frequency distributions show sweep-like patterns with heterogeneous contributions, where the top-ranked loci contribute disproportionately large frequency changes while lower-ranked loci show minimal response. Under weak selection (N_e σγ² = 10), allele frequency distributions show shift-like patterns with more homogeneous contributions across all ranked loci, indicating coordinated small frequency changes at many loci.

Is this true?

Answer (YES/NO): NO